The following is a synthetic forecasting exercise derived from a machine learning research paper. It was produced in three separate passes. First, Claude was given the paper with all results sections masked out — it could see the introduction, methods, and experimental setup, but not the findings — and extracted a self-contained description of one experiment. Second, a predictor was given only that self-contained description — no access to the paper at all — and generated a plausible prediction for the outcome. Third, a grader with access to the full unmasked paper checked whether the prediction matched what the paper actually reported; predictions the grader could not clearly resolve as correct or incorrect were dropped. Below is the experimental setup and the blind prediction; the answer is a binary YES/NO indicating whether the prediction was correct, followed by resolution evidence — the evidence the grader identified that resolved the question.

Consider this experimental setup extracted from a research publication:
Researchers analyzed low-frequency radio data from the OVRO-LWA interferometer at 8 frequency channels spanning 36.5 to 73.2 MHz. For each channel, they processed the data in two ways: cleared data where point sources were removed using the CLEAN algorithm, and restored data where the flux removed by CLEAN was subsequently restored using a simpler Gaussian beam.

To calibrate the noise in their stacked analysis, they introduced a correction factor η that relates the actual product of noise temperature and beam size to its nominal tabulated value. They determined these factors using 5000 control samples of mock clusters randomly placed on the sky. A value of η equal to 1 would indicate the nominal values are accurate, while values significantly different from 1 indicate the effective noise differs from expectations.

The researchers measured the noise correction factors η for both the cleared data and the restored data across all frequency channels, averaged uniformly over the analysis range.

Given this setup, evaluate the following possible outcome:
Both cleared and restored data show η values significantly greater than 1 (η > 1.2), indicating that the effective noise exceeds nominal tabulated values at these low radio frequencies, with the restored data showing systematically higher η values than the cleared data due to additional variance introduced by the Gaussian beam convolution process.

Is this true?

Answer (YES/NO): NO